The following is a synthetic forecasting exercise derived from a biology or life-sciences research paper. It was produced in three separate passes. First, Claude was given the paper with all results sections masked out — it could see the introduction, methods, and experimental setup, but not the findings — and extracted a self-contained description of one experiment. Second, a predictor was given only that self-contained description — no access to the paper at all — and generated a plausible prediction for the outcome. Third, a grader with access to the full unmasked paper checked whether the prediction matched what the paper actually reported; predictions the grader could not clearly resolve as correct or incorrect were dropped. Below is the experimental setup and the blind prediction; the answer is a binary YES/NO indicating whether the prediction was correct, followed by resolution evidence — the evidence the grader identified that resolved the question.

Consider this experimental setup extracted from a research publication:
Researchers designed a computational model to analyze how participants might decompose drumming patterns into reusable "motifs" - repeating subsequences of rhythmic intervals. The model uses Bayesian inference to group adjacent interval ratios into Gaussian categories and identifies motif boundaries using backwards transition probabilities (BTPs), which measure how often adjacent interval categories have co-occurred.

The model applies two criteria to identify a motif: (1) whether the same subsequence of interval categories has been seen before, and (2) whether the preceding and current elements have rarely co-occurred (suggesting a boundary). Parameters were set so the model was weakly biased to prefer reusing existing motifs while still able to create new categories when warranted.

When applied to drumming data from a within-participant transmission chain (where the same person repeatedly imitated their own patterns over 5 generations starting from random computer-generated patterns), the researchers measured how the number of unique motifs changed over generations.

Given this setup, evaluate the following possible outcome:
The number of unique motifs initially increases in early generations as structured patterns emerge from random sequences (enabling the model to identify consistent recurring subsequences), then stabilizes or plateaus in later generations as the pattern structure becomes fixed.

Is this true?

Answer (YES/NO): NO